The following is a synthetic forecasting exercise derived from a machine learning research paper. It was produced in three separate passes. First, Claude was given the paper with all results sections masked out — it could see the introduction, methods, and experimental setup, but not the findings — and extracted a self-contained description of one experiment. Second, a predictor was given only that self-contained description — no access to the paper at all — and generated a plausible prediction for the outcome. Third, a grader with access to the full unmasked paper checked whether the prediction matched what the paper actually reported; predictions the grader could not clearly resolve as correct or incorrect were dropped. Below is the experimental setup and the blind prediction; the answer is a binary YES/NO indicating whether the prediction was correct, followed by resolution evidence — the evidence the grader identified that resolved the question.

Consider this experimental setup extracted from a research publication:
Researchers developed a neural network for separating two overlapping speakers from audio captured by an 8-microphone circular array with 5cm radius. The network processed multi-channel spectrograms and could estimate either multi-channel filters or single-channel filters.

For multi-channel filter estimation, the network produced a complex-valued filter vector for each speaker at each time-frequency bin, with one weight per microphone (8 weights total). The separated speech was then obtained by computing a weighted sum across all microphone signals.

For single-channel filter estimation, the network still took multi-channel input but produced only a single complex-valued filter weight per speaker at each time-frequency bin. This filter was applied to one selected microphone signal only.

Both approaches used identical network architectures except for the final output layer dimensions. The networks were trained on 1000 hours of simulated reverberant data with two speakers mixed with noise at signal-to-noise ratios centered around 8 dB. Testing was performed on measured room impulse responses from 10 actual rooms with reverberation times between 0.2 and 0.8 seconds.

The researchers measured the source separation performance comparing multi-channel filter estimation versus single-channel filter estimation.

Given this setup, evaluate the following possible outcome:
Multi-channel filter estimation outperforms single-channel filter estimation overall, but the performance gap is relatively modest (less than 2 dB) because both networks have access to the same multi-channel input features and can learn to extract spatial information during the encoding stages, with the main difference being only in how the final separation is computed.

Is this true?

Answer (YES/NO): NO